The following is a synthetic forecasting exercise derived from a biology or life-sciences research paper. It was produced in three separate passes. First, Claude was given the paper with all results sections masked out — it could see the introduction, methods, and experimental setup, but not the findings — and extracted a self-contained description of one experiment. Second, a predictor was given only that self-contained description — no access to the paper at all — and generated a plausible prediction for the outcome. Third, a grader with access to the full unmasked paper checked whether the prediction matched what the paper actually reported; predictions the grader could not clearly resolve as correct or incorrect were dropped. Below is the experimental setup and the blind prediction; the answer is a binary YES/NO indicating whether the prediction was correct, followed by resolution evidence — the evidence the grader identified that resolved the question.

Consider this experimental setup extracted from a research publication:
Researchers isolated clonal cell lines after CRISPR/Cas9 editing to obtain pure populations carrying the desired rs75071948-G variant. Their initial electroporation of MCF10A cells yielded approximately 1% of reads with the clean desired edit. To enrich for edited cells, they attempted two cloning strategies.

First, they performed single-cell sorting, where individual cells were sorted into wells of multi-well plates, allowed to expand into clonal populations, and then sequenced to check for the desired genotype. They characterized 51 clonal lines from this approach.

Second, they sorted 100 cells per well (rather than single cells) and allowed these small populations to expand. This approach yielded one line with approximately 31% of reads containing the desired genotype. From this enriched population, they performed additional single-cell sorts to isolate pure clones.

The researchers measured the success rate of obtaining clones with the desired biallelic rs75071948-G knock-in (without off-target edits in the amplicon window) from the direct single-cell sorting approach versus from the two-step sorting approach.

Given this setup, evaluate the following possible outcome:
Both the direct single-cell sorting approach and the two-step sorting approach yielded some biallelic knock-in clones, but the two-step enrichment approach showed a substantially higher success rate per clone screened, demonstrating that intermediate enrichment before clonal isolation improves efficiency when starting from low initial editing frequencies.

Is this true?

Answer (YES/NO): NO